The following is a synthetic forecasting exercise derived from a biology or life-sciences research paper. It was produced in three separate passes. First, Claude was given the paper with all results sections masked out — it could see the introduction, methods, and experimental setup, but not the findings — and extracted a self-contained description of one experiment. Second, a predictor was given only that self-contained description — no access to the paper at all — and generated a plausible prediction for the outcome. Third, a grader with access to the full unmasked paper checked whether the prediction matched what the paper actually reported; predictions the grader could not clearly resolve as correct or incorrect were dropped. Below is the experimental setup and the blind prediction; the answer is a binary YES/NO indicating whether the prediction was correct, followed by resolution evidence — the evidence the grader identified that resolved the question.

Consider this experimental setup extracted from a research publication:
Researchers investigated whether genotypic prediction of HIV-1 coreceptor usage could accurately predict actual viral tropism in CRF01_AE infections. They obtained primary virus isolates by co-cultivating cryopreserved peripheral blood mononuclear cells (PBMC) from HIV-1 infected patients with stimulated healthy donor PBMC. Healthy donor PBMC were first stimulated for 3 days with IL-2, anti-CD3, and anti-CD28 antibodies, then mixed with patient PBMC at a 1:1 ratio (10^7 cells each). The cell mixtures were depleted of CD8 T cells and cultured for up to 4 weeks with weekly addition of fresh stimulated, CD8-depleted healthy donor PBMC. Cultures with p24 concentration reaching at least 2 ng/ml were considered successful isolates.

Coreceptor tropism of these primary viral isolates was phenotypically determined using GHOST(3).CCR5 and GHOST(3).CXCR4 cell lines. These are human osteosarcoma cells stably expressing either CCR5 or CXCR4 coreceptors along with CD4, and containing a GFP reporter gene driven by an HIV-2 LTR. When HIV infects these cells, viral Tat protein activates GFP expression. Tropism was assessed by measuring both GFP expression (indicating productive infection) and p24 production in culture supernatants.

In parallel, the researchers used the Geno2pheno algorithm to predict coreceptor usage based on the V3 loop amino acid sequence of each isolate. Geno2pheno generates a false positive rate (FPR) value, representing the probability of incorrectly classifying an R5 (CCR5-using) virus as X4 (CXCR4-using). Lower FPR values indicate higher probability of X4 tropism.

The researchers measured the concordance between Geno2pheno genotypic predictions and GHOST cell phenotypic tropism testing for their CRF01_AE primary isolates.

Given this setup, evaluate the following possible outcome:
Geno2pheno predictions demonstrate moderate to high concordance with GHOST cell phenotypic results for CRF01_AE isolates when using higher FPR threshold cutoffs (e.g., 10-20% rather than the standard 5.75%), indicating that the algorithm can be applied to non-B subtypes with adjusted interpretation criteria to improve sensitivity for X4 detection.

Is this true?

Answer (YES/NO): NO